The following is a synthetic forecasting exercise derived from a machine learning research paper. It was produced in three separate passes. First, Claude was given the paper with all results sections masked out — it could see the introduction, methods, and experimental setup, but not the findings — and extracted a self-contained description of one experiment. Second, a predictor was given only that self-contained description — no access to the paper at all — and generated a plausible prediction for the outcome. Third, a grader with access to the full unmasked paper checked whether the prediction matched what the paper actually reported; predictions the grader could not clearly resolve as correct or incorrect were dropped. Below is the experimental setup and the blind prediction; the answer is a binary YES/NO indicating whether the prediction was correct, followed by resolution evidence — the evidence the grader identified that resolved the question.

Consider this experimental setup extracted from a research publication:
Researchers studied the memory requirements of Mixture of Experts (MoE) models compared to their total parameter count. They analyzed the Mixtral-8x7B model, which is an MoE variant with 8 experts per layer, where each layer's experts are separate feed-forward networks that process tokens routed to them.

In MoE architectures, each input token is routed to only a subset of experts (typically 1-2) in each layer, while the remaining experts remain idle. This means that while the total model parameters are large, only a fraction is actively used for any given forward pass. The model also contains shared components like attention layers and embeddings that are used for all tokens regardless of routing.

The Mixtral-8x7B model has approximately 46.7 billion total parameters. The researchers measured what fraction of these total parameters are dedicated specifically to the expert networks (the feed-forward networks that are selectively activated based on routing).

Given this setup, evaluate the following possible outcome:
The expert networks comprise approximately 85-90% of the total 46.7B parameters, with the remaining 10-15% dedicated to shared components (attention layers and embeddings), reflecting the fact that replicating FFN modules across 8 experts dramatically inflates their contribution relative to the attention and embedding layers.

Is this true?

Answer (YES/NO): NO